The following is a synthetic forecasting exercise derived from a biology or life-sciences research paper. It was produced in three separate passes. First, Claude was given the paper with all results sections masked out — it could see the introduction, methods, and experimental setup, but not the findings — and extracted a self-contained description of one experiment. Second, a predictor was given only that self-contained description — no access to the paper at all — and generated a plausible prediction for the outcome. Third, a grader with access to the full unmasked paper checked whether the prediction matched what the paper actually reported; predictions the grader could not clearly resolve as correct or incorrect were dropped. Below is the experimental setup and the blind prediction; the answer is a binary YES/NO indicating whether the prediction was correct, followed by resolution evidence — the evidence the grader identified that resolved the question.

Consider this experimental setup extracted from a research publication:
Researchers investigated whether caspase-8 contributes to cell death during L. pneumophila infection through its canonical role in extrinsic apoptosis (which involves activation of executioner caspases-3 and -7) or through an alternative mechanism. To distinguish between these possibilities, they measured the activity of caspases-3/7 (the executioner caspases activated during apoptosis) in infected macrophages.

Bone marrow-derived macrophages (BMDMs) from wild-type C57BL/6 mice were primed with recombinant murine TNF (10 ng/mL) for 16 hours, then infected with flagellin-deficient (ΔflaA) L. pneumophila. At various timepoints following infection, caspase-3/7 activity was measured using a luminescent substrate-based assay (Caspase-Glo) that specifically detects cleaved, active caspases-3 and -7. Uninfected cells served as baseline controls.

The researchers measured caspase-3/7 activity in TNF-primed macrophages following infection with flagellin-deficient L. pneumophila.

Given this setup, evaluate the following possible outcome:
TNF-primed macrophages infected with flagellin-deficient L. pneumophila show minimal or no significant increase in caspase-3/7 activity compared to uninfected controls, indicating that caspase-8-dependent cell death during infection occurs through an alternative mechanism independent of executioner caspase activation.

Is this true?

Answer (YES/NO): YES